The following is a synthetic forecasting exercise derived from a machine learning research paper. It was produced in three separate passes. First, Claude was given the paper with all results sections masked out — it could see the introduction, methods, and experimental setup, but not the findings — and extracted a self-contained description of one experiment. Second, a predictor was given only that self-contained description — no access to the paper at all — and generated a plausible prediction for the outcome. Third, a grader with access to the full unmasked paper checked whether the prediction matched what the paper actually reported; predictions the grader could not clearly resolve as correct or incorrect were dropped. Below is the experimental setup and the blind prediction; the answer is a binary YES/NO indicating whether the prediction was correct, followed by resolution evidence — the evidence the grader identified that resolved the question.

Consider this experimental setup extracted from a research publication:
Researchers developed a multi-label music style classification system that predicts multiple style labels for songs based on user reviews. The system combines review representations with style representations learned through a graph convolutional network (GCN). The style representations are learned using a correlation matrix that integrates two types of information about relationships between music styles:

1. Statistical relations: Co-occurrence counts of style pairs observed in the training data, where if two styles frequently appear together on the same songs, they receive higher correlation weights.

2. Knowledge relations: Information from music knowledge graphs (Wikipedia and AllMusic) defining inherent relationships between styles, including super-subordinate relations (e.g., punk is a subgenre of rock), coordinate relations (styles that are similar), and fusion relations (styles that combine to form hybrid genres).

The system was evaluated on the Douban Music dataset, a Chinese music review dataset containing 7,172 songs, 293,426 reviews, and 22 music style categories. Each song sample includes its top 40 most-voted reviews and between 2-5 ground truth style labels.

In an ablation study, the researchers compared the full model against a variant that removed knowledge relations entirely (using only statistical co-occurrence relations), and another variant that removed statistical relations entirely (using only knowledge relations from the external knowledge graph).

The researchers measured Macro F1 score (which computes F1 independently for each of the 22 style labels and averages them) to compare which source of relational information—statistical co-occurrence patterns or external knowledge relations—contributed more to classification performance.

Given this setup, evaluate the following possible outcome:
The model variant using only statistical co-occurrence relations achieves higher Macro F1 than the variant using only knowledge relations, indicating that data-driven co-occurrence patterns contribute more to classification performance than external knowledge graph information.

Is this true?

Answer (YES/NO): NO